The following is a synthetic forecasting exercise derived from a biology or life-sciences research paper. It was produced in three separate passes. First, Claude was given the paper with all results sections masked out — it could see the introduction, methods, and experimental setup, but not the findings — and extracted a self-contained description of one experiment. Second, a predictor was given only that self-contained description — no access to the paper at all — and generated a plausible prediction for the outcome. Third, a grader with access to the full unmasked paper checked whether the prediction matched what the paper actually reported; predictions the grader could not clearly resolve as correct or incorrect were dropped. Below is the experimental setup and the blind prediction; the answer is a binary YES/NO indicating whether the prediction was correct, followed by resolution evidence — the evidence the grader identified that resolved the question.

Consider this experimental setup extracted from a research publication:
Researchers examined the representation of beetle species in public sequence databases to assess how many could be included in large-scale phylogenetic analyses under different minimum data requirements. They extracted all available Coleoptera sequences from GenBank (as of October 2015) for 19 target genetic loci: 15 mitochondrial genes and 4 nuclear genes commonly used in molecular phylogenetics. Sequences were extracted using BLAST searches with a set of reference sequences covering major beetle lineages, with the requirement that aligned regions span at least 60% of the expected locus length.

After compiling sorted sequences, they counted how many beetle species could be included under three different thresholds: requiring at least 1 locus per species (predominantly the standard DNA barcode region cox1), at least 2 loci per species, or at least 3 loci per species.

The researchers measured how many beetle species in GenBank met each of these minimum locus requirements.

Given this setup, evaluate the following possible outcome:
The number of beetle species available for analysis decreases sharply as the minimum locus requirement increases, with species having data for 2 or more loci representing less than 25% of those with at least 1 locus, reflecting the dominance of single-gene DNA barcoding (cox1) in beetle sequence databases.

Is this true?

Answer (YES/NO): NO